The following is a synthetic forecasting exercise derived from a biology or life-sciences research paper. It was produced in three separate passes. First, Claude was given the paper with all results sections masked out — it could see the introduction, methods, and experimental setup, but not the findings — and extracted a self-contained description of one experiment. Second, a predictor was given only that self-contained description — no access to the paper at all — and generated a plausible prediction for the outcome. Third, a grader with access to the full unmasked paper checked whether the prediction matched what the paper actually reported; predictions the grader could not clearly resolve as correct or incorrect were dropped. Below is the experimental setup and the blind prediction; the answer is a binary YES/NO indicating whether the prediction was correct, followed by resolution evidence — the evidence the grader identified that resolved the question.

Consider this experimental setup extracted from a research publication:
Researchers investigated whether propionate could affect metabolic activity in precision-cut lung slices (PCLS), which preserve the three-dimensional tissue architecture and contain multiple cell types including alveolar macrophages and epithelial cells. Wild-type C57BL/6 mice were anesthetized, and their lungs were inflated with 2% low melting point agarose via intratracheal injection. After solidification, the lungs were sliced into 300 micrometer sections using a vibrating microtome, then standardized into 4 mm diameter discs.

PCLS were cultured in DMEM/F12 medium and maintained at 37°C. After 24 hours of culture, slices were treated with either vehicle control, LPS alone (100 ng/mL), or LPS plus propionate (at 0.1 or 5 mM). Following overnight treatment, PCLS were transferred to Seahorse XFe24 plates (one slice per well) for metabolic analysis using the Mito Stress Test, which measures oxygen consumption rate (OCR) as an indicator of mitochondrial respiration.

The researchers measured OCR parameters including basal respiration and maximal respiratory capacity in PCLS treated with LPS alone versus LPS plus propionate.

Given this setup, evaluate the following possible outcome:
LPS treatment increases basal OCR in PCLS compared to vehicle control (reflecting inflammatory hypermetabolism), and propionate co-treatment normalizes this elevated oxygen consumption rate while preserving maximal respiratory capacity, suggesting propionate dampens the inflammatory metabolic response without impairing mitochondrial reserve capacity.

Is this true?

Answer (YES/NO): NO